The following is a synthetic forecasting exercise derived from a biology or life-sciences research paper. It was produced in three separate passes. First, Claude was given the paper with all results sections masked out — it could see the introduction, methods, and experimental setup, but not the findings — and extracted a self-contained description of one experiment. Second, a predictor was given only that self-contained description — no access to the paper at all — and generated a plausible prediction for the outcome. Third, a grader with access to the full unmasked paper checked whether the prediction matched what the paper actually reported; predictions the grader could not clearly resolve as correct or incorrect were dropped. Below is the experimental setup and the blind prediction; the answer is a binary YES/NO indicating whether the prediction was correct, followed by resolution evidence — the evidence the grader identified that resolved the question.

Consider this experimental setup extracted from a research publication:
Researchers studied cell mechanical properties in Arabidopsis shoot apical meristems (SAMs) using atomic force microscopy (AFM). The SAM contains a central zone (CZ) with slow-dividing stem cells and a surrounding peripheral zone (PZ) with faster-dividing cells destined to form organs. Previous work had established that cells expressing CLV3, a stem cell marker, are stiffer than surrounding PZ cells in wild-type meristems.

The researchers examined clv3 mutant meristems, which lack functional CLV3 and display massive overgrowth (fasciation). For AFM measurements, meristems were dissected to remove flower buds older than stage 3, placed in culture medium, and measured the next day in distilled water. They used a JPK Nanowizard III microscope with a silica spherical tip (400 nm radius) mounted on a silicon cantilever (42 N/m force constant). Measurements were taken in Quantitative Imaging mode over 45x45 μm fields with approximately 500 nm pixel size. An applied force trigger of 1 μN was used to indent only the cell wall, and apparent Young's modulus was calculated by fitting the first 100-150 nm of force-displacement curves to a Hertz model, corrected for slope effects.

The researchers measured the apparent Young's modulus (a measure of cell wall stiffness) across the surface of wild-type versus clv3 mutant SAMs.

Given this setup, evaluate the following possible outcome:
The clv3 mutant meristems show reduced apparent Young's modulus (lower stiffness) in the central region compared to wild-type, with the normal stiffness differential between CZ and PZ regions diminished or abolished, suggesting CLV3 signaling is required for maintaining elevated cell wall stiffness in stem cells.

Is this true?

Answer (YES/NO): NO